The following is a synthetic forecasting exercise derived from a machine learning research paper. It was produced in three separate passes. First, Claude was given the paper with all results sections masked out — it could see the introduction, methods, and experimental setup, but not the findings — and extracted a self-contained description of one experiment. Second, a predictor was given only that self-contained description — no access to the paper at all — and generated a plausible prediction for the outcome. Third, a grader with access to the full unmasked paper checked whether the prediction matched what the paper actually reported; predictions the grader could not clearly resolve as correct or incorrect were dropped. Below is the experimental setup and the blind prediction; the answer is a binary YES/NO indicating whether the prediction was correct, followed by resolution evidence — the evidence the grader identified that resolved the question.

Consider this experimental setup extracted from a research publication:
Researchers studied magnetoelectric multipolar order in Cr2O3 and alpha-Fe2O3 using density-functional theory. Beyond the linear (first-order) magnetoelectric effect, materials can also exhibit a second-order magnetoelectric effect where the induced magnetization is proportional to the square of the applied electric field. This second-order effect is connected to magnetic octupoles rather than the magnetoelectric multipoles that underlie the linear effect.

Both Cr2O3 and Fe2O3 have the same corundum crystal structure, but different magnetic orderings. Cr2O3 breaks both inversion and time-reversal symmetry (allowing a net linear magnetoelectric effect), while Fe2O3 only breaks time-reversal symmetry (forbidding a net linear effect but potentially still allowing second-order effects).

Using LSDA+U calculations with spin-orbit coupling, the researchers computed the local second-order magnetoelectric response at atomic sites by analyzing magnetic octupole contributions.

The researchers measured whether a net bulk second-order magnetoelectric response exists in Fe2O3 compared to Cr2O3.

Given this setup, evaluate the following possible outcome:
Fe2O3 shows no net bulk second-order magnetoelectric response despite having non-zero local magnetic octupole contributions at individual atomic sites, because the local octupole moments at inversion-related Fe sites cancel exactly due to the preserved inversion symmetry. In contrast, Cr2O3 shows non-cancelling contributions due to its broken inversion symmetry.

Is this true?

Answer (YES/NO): NO